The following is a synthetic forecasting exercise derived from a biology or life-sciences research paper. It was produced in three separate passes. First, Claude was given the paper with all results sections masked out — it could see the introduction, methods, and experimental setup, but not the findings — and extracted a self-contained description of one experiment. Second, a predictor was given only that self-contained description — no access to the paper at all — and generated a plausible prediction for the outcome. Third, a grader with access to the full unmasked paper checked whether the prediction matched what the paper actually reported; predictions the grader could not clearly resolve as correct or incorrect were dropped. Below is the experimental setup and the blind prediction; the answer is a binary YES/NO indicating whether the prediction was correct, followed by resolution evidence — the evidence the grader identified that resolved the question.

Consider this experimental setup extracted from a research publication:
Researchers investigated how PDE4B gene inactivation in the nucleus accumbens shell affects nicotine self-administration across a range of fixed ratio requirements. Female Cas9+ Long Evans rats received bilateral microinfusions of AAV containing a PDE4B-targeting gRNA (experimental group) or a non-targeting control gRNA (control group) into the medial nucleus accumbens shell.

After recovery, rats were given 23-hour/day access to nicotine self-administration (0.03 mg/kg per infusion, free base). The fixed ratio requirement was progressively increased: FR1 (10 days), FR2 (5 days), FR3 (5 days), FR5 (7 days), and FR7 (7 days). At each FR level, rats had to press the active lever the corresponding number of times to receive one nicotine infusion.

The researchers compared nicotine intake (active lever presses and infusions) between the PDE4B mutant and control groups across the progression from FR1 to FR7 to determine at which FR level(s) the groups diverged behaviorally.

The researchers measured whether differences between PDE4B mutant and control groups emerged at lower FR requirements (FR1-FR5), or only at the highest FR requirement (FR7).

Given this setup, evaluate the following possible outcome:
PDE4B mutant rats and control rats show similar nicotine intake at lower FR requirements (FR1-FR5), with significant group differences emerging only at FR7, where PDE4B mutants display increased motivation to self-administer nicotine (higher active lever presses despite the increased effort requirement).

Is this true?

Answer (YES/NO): YES